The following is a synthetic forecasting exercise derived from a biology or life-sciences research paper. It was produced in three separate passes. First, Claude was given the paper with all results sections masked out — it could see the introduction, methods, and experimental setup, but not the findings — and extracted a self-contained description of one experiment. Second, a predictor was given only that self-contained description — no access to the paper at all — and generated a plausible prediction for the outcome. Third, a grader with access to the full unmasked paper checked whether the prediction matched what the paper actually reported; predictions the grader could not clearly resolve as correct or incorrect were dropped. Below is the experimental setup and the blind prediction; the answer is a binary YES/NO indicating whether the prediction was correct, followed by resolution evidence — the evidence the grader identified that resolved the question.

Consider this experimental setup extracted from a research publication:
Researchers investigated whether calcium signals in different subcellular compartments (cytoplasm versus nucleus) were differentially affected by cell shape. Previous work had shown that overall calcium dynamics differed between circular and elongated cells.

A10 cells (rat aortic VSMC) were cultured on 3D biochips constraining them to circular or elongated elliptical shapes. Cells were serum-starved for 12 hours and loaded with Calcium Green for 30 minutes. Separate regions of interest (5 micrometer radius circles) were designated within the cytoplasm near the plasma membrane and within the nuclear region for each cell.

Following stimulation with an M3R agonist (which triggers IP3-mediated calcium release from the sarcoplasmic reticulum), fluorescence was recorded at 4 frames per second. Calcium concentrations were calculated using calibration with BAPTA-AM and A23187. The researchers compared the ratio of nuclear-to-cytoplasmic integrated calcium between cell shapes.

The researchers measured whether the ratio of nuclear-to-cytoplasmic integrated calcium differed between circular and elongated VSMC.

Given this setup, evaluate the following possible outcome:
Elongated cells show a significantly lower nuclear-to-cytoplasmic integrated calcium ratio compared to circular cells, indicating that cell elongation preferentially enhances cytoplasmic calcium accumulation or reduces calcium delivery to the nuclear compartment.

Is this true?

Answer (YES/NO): NO